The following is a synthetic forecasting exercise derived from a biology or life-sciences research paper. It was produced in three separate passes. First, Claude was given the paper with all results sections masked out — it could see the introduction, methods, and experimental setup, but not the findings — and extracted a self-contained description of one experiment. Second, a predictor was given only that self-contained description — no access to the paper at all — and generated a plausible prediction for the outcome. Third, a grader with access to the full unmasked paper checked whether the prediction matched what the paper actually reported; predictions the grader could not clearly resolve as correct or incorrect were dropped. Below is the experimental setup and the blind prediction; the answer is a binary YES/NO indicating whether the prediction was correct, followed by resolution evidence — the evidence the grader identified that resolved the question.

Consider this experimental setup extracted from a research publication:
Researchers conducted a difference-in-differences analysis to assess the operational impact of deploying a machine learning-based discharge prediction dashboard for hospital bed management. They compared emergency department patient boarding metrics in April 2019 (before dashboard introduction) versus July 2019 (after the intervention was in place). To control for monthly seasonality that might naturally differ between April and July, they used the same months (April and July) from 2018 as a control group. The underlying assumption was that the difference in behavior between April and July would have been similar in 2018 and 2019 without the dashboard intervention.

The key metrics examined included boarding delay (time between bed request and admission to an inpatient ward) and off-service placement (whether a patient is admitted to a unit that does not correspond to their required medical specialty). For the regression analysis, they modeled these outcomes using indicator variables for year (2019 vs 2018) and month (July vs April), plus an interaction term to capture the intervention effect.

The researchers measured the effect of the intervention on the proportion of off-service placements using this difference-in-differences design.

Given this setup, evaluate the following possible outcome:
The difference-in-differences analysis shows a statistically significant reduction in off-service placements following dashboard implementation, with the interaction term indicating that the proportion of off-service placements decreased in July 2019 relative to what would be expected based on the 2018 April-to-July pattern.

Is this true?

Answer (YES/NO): YES